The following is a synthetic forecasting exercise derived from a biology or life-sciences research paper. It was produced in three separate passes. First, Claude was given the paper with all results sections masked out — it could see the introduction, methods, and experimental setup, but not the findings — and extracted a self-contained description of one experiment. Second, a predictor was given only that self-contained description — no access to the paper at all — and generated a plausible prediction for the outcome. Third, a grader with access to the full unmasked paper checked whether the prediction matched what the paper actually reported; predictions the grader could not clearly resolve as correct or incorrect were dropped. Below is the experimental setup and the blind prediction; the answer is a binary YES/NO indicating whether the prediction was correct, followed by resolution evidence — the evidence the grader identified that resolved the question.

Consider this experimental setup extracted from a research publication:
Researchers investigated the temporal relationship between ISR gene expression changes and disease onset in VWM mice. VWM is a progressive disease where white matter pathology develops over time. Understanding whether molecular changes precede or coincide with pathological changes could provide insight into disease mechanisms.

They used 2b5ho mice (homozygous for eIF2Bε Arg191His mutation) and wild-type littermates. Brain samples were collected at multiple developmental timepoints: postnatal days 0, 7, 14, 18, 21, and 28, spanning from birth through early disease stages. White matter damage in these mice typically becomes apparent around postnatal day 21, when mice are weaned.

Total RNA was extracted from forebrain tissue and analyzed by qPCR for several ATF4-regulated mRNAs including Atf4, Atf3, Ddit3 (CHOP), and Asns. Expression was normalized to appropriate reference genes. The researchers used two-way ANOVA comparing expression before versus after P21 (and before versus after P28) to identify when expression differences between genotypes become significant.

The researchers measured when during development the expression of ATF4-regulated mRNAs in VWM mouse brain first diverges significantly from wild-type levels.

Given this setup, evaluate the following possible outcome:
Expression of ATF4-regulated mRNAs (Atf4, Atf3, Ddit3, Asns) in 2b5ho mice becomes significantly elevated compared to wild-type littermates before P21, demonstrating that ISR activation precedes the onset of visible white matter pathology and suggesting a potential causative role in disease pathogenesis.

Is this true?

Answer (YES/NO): NO